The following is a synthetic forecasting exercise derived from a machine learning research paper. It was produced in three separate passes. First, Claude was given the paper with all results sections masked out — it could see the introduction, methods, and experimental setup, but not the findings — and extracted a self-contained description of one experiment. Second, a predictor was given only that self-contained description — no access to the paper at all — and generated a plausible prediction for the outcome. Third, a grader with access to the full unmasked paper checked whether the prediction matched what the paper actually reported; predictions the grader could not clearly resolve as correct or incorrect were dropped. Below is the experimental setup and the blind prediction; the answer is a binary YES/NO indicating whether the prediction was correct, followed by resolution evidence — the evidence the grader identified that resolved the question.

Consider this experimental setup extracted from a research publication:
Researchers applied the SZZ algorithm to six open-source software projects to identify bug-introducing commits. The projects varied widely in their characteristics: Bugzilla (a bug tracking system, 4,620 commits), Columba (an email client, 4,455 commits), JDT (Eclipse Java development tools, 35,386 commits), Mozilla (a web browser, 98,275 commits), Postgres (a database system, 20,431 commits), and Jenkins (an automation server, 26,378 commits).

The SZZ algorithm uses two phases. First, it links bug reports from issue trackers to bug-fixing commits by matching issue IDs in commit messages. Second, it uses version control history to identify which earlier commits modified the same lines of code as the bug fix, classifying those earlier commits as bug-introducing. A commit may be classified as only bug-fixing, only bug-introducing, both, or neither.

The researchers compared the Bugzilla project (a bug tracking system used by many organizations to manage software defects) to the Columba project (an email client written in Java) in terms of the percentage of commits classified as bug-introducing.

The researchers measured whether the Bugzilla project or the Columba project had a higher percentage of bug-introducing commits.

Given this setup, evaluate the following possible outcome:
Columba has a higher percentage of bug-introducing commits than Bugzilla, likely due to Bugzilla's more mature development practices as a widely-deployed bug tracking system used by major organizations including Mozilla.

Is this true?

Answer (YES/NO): NO